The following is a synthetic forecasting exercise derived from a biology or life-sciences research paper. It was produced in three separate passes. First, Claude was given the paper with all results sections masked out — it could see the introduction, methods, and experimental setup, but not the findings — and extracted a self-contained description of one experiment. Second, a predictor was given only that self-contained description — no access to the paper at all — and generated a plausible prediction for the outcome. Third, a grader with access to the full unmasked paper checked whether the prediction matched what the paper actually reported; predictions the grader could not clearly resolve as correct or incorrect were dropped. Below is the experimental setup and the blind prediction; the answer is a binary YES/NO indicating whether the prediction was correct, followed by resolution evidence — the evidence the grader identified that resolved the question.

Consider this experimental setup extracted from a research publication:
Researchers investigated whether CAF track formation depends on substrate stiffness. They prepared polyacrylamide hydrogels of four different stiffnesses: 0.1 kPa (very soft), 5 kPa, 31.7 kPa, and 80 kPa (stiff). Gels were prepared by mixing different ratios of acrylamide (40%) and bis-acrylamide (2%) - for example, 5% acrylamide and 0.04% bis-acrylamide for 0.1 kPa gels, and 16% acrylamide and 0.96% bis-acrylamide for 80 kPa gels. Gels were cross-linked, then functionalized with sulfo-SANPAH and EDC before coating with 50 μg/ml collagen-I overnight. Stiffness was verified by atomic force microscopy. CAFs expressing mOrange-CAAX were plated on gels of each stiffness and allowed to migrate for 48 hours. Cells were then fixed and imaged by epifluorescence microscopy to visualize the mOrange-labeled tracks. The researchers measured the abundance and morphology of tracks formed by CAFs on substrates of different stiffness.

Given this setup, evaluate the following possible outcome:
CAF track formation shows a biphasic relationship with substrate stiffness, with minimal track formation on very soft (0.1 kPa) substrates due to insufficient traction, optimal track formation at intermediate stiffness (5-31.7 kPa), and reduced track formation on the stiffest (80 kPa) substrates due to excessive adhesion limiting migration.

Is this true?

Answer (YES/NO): NO